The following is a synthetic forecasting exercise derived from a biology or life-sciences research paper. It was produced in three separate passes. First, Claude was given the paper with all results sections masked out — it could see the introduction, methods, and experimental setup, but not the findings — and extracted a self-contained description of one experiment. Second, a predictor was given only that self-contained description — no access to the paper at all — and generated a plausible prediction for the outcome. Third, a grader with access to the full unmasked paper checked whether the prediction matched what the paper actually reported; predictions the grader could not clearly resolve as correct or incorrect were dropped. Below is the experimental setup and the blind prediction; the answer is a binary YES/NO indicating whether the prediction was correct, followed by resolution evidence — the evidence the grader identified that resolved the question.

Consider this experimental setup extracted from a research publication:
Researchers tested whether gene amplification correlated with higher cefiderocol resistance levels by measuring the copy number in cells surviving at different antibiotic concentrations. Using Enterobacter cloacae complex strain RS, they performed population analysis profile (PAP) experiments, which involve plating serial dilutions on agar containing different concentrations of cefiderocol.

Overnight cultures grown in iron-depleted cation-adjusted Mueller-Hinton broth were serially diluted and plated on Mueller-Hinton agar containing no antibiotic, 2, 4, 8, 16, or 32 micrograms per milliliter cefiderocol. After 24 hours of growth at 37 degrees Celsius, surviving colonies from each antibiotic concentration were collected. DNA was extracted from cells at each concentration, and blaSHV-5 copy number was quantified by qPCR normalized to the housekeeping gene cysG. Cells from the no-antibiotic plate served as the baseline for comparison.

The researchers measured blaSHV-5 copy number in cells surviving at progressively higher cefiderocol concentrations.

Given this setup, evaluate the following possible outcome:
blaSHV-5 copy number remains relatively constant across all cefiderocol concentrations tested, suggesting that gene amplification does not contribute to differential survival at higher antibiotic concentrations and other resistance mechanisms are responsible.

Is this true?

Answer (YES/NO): NO